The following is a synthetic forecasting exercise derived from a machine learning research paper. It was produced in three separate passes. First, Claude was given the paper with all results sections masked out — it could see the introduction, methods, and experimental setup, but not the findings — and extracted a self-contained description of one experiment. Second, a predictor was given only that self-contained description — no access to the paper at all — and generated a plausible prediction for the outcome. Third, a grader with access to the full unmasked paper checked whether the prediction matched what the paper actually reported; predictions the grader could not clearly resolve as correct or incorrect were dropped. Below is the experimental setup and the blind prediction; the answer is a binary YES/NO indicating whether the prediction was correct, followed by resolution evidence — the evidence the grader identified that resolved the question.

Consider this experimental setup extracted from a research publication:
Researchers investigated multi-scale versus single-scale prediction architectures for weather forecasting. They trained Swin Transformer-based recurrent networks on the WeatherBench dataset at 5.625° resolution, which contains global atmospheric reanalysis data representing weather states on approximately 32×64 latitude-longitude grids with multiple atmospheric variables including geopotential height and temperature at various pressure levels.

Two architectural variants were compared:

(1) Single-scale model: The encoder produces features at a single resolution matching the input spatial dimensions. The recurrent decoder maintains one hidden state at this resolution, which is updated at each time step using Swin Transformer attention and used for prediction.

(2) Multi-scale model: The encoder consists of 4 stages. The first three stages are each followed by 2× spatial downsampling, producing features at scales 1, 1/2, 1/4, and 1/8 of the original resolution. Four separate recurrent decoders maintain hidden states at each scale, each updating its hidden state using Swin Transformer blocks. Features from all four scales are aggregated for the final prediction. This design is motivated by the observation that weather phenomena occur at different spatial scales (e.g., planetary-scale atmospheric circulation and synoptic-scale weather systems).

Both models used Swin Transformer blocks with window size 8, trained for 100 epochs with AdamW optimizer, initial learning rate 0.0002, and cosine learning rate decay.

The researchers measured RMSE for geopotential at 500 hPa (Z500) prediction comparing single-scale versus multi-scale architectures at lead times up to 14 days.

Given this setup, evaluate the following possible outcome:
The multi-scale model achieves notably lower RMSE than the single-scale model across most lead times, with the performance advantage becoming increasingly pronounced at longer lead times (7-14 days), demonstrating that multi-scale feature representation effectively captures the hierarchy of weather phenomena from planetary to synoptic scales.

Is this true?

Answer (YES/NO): NO